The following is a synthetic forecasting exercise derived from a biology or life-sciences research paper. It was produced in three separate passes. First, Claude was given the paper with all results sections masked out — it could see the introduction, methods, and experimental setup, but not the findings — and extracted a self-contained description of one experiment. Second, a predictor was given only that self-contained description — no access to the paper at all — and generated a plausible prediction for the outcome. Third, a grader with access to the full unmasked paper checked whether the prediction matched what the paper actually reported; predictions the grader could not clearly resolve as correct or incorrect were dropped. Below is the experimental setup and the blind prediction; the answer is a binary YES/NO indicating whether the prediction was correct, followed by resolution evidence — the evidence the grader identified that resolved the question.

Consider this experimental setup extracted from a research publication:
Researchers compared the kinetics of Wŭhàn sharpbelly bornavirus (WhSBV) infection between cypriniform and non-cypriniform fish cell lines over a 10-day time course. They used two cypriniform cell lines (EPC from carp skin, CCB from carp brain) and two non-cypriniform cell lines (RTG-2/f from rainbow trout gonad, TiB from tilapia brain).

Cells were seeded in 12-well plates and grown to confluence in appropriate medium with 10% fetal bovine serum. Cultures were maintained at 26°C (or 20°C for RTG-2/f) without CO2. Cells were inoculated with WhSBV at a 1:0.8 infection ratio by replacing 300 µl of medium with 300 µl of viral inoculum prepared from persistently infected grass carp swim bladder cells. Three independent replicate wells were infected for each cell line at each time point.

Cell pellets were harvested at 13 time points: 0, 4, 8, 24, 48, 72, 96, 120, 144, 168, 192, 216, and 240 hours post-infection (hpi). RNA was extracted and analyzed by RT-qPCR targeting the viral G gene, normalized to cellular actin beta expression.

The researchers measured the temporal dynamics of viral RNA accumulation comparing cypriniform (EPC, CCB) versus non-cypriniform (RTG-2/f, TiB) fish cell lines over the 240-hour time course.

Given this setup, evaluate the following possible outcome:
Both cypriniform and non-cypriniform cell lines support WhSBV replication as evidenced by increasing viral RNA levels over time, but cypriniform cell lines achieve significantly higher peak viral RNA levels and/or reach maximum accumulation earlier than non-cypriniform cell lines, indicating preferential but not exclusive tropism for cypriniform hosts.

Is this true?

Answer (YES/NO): NO